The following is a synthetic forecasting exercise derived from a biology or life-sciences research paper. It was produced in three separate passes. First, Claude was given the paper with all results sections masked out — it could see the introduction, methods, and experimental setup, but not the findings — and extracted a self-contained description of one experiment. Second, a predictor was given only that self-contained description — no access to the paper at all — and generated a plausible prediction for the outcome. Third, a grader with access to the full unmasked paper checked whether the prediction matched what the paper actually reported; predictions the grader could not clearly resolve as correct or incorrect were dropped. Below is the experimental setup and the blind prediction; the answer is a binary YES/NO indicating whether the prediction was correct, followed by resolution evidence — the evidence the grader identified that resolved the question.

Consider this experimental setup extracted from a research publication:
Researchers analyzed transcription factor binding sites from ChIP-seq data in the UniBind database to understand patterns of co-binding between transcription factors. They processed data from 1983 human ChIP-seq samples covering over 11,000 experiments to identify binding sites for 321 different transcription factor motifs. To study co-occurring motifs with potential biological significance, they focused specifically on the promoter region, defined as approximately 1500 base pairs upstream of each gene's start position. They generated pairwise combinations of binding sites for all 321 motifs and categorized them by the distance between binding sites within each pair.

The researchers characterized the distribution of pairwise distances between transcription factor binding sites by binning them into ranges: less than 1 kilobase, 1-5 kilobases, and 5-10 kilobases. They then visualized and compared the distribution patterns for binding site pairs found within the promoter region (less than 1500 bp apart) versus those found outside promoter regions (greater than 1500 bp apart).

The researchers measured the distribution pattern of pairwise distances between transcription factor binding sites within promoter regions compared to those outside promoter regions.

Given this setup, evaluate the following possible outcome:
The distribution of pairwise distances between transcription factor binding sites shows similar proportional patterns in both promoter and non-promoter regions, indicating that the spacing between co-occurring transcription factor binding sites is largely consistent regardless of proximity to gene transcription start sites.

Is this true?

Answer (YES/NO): NO